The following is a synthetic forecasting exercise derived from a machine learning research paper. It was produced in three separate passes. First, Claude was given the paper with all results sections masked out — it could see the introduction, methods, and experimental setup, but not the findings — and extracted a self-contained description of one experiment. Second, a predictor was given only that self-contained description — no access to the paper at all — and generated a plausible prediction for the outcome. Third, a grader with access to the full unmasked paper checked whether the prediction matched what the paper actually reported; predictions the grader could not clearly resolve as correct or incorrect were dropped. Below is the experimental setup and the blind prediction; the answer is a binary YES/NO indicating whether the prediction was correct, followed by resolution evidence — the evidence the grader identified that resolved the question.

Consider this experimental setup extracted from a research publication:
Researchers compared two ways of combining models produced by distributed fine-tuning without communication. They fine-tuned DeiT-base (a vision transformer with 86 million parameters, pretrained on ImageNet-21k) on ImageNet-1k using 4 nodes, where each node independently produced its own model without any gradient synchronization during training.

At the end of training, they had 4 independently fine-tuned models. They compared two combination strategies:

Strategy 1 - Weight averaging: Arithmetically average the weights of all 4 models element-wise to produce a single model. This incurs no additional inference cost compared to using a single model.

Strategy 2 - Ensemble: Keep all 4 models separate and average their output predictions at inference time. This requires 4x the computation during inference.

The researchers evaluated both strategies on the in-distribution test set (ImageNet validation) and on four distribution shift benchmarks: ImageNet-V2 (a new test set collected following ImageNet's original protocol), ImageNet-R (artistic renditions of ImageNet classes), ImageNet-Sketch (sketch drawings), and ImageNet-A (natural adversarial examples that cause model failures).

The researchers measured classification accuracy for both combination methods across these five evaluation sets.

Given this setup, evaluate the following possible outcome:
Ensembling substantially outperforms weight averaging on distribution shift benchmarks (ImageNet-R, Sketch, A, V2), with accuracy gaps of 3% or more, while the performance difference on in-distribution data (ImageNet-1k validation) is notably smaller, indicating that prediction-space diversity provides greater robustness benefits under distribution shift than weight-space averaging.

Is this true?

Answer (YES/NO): NO